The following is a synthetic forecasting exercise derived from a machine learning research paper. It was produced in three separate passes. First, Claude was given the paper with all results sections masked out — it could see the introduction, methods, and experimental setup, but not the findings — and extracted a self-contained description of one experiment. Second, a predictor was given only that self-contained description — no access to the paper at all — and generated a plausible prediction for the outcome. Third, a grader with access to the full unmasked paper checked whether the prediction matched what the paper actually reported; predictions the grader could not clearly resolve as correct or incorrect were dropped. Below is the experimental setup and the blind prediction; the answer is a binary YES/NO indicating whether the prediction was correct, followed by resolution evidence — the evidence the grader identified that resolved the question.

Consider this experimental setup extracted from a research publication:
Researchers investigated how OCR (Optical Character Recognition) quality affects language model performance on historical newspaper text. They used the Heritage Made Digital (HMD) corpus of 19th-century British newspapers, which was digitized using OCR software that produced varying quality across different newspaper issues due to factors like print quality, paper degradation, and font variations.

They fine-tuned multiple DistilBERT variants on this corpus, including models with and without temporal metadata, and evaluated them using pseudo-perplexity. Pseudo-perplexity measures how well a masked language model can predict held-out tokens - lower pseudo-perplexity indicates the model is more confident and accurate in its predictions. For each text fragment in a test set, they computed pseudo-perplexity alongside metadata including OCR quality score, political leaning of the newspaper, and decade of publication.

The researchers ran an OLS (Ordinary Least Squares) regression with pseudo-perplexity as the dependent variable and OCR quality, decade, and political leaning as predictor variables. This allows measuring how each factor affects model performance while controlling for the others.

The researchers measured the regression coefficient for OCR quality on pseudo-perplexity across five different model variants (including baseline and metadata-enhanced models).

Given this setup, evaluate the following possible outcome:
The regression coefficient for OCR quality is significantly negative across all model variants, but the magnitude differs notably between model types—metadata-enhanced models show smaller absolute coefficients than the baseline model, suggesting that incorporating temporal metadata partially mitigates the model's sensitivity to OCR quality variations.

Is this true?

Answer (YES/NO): YES